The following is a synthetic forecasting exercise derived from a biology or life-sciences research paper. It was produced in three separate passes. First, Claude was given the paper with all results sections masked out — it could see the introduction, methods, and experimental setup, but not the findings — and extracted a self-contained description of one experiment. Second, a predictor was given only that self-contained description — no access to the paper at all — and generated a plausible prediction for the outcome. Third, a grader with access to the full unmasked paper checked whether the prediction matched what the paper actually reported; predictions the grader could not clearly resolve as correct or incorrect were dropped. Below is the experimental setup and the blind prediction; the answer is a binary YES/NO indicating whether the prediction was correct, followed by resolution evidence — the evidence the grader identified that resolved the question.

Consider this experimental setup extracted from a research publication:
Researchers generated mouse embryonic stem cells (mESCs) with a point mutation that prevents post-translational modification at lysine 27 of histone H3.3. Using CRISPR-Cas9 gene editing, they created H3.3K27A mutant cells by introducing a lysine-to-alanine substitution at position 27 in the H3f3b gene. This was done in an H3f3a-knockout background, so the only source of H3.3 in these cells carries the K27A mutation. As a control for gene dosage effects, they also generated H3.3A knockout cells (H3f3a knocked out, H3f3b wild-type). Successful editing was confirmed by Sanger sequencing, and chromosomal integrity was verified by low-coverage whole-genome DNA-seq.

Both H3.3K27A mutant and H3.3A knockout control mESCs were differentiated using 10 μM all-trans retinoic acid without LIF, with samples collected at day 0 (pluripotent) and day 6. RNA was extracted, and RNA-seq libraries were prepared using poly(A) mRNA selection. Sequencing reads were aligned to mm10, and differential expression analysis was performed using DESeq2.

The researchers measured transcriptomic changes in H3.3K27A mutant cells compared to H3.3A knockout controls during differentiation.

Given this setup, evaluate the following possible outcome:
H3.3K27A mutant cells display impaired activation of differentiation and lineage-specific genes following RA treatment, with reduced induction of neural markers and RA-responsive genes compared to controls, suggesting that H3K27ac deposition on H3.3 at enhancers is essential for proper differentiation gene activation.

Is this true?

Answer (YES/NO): NO